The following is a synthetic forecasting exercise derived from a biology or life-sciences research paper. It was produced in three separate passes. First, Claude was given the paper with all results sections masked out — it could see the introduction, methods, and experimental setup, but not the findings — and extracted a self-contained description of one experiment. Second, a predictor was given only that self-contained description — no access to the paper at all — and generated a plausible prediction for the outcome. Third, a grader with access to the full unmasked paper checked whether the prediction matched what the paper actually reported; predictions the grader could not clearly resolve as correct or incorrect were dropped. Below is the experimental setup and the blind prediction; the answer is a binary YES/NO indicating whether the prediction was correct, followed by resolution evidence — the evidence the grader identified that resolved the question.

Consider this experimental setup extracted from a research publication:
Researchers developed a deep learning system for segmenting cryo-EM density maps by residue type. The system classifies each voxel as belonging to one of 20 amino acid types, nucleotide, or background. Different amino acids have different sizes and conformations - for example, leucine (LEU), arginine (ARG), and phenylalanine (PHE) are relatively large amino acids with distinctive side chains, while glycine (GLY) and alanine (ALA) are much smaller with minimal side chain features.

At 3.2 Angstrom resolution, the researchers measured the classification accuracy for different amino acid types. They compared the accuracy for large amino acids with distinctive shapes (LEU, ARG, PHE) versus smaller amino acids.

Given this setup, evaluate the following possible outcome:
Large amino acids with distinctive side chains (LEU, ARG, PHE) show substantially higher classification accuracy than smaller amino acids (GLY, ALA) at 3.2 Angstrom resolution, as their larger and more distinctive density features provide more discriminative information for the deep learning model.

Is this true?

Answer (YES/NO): NO